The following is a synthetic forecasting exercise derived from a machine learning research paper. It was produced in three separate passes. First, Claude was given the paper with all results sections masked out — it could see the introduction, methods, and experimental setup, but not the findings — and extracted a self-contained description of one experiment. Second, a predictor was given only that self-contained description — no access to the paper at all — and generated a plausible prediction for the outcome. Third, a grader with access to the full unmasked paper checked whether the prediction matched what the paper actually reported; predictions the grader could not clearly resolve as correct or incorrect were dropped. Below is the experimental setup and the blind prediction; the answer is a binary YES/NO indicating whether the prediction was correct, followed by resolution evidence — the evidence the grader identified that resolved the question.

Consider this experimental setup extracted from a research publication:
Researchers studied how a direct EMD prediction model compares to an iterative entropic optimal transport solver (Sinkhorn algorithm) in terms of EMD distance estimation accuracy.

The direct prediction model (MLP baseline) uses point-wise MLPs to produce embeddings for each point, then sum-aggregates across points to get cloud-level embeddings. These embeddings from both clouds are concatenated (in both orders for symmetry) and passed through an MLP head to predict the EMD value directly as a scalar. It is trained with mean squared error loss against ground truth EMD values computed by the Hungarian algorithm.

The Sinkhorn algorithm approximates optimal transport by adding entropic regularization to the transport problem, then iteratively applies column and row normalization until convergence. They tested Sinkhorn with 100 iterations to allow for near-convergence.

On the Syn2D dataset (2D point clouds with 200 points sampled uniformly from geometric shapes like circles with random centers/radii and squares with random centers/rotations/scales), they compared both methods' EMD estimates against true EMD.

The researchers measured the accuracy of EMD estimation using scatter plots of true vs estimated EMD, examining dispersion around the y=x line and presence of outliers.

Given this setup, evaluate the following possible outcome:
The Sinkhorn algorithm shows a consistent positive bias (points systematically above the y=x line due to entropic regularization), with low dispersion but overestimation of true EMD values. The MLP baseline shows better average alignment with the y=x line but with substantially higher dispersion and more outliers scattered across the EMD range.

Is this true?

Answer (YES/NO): NO